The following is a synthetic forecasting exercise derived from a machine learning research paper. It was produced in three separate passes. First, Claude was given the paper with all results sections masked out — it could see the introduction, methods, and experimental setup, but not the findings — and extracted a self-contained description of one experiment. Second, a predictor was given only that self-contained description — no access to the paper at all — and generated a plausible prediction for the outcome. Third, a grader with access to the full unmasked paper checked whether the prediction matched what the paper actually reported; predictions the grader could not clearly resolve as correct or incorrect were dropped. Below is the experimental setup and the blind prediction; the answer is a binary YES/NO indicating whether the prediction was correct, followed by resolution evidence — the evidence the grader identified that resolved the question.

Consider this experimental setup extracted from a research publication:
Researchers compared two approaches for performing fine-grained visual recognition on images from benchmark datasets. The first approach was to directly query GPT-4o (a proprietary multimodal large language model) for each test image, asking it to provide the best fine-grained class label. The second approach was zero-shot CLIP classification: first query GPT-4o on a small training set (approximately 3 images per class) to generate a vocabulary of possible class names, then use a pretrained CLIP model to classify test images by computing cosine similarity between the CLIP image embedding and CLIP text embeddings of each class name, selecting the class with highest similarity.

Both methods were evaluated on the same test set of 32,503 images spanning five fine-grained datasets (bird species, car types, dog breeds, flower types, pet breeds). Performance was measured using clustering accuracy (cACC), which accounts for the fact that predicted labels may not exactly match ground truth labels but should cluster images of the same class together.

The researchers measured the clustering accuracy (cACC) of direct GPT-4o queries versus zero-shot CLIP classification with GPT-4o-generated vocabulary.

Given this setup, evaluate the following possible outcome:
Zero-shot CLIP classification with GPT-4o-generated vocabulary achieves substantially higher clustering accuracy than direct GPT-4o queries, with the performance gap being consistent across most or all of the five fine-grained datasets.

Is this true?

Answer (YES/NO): NO